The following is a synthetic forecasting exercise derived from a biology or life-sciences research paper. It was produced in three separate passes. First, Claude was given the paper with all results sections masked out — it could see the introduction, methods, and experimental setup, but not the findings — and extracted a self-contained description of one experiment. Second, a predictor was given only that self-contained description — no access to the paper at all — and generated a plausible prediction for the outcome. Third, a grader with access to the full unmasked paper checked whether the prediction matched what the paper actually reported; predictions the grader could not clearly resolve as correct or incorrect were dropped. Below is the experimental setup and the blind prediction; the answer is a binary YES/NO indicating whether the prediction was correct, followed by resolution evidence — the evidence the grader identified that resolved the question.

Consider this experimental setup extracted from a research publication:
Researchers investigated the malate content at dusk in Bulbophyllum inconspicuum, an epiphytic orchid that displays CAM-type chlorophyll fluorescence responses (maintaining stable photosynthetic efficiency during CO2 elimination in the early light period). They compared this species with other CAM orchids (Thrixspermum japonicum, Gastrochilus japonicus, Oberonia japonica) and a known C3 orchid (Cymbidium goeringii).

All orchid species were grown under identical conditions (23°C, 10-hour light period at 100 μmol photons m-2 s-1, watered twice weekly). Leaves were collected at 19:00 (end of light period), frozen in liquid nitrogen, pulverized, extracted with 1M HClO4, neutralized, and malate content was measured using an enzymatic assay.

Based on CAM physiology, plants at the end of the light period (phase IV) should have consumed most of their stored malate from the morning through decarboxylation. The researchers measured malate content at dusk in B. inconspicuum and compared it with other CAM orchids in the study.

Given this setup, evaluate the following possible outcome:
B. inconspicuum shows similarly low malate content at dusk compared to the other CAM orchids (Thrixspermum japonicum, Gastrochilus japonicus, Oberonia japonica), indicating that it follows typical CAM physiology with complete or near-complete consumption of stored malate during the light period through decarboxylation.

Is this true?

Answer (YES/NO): NO